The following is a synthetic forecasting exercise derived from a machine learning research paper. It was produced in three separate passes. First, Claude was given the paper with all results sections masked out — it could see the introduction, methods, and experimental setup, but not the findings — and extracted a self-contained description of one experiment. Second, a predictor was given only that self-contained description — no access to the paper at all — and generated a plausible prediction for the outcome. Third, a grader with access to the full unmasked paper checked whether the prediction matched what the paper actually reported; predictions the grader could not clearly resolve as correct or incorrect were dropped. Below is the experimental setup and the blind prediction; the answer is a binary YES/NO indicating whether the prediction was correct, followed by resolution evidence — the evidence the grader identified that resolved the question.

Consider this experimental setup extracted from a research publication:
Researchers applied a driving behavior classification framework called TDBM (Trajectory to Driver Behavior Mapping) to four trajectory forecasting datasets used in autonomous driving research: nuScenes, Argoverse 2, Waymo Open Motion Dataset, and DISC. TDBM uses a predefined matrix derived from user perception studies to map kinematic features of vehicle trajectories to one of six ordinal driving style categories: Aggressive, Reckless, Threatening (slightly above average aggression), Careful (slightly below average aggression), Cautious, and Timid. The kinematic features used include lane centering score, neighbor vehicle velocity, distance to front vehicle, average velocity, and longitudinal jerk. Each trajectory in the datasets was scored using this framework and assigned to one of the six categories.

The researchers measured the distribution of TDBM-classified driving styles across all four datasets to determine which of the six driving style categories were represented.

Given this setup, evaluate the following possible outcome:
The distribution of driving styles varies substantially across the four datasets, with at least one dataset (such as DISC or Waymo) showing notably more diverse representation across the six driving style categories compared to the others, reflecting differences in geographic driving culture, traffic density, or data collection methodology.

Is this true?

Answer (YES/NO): NO